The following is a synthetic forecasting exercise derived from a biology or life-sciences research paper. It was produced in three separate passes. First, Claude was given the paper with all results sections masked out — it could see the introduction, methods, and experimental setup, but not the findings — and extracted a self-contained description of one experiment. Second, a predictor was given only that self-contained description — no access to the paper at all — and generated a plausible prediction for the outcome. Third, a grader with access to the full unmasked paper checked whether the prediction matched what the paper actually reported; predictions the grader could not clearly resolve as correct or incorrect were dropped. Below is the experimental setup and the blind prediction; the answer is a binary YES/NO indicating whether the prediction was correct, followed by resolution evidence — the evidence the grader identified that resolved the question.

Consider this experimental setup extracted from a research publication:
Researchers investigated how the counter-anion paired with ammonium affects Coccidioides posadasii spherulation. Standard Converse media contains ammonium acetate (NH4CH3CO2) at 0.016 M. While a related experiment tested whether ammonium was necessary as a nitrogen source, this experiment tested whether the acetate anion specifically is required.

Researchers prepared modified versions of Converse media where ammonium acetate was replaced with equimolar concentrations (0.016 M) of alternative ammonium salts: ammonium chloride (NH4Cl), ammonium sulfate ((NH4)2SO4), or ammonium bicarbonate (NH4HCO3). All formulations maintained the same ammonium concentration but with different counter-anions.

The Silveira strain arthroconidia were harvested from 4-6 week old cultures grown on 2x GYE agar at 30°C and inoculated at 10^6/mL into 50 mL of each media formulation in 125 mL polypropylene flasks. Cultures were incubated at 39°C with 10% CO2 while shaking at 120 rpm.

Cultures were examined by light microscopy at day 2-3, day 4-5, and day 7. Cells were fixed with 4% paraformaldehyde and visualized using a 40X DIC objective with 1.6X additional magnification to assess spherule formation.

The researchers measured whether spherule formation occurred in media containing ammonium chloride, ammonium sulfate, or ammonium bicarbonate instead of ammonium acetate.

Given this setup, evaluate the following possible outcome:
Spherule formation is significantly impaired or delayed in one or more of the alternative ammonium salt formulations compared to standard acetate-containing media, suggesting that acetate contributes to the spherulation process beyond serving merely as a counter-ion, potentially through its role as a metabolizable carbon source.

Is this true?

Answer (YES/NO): YES